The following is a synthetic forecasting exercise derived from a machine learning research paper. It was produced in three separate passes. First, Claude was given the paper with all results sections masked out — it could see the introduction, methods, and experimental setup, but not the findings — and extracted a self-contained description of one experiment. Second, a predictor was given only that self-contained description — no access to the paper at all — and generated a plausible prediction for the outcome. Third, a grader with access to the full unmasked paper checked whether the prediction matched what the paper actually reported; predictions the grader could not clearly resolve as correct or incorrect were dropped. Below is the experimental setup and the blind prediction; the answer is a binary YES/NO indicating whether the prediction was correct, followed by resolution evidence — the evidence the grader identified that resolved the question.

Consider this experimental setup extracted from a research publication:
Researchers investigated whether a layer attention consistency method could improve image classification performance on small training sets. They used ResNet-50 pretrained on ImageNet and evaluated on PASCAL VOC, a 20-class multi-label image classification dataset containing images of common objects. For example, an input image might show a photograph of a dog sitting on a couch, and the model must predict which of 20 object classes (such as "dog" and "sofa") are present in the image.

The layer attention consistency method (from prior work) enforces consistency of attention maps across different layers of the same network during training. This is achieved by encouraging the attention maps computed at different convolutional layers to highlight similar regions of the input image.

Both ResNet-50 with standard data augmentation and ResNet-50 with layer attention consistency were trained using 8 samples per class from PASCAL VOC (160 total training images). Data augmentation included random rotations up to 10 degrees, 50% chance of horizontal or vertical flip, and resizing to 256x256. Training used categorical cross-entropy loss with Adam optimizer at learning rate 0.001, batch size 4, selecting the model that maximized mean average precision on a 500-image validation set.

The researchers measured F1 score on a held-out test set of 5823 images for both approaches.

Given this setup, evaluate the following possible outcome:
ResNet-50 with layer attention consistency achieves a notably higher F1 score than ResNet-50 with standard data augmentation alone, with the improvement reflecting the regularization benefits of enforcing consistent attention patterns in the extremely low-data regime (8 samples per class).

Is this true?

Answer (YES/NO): NO